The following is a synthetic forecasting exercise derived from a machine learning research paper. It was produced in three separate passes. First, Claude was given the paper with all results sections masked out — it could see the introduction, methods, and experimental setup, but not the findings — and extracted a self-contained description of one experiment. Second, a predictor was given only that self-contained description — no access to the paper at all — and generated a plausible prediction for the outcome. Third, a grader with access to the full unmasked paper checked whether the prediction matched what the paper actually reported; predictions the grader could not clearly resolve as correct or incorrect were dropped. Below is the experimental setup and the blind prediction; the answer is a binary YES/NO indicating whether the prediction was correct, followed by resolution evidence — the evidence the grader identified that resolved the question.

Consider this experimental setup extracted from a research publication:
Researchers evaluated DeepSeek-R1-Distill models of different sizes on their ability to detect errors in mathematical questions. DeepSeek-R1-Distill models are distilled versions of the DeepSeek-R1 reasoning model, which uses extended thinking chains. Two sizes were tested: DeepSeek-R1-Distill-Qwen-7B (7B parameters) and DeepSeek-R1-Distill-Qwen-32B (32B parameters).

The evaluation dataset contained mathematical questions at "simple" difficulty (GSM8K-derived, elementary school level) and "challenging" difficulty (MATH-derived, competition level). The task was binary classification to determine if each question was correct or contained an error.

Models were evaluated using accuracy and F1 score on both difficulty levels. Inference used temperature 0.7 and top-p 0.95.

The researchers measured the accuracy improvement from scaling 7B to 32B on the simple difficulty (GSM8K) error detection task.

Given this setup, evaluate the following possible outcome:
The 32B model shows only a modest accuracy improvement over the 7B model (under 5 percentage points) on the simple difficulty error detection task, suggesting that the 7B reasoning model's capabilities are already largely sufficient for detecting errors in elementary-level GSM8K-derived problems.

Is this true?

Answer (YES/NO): NO